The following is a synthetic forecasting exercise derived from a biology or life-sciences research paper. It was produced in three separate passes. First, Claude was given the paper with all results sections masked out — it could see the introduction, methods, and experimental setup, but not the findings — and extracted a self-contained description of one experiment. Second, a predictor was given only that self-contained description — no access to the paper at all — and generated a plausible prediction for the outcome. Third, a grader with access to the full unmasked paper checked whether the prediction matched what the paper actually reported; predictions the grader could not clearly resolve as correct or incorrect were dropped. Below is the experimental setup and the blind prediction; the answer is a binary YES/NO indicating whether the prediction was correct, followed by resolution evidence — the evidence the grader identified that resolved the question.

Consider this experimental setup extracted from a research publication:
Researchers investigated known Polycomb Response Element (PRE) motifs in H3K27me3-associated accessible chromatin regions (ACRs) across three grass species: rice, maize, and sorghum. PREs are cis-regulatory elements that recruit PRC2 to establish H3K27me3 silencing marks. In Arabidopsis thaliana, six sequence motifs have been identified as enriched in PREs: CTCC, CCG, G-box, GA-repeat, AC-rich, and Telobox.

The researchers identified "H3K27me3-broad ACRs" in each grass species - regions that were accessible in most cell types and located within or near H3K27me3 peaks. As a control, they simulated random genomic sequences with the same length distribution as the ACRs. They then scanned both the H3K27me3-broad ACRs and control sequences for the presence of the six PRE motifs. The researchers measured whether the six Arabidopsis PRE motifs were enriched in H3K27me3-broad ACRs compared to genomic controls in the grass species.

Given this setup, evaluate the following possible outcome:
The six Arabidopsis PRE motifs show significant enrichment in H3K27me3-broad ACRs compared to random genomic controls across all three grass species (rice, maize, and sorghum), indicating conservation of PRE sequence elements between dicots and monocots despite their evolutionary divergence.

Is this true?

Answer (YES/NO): NO